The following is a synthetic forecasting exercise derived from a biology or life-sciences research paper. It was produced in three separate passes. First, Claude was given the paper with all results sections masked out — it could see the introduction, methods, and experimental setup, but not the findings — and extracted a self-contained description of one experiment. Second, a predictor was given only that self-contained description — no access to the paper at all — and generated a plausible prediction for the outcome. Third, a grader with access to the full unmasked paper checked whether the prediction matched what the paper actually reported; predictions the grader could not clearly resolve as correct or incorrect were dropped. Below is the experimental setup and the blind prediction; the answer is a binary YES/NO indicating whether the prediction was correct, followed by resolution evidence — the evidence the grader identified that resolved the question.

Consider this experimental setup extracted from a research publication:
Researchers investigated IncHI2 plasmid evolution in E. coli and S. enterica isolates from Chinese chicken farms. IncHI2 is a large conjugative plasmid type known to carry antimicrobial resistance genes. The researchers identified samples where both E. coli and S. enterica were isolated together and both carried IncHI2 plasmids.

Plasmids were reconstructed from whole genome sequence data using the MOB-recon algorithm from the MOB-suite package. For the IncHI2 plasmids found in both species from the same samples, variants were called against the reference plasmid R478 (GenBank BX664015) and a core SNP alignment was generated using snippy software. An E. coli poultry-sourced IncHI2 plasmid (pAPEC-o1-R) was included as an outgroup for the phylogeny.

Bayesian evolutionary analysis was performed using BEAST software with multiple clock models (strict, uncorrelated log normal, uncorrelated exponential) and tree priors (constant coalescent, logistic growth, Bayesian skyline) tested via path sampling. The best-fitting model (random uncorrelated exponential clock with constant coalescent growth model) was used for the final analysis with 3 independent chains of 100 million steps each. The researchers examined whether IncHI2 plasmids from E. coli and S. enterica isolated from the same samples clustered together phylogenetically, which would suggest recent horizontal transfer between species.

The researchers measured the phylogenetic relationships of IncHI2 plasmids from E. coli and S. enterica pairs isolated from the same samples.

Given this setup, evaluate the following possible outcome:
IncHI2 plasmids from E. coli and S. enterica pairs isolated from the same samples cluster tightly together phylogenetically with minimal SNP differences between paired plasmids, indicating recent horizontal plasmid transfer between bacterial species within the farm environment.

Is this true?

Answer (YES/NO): NO